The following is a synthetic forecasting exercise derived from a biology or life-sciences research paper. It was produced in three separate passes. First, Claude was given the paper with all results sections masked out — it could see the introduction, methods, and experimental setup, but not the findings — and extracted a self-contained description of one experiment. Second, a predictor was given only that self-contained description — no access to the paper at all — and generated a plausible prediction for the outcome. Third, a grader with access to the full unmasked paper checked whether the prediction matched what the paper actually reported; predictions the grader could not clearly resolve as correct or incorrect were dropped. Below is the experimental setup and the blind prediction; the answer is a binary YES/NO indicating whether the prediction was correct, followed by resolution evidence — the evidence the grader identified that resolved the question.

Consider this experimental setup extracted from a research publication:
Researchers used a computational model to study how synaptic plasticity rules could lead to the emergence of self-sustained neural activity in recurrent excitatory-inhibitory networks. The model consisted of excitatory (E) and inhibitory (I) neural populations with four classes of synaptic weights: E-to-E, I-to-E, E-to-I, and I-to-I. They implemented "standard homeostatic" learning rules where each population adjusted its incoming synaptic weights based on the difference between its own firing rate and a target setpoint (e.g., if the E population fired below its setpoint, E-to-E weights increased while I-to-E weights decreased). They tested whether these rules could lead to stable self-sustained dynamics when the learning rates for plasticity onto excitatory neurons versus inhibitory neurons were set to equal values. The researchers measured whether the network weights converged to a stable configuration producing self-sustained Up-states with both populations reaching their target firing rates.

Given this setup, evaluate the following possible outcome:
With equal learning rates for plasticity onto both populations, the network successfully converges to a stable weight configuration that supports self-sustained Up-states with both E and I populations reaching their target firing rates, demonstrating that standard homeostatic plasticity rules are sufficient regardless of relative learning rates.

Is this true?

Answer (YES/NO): NO